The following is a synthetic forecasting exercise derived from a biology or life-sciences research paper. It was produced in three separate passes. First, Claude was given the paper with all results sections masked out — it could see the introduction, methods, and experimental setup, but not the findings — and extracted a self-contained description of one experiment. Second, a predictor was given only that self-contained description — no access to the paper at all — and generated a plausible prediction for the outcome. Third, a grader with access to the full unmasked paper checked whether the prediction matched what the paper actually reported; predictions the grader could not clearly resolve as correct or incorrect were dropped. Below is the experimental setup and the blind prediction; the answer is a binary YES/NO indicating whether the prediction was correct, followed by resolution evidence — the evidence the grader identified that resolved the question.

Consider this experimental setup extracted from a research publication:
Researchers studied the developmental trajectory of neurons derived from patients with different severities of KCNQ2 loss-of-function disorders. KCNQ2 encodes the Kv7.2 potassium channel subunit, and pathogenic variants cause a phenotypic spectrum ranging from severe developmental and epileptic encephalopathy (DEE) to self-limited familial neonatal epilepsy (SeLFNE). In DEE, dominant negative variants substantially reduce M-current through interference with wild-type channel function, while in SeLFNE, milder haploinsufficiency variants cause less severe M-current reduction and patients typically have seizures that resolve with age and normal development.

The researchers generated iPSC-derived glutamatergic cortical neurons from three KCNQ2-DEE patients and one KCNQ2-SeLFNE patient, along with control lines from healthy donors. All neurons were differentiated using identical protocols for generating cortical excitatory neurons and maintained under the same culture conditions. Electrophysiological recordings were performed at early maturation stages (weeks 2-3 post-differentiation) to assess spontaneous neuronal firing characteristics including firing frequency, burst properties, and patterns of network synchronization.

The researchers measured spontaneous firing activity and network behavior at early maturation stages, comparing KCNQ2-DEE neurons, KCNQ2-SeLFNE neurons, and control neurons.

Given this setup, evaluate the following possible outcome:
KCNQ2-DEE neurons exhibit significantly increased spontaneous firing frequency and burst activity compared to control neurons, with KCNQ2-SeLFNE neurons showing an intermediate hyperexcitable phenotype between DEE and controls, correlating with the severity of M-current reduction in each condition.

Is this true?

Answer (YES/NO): NO